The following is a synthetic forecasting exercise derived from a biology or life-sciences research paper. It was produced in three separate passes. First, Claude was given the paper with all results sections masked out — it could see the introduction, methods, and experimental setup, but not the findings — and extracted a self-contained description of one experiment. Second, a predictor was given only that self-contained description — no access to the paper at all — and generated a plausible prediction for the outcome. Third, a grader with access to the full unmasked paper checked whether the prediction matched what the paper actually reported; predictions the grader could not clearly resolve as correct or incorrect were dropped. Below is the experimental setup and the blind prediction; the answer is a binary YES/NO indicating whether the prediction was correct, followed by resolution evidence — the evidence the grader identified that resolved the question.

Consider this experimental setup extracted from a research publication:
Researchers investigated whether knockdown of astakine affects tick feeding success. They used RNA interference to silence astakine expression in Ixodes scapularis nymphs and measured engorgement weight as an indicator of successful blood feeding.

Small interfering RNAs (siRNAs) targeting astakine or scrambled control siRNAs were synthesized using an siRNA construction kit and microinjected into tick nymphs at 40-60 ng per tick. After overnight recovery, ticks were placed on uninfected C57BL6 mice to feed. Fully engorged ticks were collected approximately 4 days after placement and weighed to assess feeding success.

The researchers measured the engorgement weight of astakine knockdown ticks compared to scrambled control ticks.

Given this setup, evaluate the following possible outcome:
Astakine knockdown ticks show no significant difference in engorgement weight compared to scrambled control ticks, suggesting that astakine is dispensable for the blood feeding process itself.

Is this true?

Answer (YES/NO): NO